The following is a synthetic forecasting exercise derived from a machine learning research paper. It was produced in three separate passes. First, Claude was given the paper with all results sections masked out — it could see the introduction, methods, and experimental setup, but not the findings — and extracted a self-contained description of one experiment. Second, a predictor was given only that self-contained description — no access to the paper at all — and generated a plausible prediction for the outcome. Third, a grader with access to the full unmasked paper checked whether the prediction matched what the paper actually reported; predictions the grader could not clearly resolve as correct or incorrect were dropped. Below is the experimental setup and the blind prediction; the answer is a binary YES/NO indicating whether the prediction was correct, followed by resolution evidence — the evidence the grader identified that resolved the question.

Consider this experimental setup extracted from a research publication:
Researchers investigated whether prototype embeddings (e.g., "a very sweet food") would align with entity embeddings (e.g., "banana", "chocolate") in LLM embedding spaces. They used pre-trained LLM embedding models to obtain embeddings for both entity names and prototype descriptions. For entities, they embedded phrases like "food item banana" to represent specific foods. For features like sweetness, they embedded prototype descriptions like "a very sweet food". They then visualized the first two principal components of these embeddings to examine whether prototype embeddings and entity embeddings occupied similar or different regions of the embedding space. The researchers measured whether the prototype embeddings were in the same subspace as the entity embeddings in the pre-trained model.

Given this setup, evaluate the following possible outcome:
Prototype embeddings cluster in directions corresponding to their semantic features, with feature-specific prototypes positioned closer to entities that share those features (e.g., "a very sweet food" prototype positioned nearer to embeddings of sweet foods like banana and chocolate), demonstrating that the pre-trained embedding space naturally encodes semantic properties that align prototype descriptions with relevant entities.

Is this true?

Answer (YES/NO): NO